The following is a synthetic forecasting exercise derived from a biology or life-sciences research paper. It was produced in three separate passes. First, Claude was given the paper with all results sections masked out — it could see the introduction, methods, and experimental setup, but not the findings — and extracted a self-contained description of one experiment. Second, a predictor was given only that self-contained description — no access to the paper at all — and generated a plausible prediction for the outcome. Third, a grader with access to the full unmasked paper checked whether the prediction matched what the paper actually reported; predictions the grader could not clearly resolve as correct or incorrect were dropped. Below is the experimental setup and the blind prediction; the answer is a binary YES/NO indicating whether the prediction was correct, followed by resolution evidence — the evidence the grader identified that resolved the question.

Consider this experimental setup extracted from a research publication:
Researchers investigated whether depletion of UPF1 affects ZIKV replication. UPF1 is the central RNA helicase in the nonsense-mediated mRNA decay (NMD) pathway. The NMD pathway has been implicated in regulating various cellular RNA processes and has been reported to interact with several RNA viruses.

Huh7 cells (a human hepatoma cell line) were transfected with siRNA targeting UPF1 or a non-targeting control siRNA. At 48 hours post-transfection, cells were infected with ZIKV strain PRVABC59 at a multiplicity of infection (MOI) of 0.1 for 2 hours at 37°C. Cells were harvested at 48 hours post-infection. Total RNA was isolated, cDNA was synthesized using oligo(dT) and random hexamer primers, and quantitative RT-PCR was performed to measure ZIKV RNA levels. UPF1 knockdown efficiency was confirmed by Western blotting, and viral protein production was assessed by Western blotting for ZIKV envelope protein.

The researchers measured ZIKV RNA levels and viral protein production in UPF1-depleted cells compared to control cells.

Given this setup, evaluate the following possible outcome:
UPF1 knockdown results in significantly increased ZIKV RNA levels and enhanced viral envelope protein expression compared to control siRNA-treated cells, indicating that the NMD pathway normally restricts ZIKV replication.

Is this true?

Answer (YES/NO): YES